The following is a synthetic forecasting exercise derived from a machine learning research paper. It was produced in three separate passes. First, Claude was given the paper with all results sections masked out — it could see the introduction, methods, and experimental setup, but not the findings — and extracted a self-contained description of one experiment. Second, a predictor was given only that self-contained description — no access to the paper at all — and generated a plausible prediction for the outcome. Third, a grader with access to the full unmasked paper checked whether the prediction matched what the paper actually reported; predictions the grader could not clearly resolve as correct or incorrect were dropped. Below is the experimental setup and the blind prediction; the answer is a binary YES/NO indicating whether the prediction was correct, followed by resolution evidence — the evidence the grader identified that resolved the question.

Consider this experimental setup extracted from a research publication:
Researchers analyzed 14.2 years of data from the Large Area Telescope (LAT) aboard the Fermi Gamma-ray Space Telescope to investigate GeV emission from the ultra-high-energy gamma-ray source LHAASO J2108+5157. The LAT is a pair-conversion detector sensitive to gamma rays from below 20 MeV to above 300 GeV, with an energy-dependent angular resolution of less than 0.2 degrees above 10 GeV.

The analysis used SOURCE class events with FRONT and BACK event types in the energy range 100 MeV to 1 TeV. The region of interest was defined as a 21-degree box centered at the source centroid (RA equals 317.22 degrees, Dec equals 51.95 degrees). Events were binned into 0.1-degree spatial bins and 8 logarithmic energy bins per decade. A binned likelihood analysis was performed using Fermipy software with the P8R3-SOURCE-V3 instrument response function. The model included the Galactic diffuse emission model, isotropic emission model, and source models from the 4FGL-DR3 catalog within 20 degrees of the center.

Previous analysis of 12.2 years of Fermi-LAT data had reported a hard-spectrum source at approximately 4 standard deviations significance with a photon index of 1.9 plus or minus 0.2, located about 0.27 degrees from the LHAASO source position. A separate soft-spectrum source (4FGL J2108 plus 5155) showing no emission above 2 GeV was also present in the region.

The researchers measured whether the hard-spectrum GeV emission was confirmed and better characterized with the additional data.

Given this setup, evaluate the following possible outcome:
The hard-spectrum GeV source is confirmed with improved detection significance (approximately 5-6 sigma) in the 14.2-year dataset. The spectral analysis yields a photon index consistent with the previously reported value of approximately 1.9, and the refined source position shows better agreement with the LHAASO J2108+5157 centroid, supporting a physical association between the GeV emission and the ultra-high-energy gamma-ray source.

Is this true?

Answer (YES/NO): NO